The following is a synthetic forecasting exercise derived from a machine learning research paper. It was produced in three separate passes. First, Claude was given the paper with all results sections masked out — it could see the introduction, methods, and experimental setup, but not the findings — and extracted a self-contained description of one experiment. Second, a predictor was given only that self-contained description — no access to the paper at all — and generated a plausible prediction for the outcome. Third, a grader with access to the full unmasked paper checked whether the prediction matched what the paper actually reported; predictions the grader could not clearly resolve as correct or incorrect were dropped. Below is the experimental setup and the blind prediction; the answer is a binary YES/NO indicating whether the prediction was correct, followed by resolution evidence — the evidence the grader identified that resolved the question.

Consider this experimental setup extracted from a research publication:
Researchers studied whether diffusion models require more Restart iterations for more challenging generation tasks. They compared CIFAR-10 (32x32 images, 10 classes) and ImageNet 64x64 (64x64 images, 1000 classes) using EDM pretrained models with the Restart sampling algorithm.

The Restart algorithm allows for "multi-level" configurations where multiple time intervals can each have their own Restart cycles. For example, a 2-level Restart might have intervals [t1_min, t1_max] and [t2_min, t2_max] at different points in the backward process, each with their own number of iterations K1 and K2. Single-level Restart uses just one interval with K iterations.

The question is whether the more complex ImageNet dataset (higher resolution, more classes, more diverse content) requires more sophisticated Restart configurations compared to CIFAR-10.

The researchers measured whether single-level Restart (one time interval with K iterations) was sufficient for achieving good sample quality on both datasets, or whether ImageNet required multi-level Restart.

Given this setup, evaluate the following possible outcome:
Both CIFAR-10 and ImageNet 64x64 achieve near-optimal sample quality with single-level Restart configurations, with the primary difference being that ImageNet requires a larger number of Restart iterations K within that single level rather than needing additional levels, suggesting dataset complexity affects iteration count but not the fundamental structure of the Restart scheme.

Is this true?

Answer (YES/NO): NO